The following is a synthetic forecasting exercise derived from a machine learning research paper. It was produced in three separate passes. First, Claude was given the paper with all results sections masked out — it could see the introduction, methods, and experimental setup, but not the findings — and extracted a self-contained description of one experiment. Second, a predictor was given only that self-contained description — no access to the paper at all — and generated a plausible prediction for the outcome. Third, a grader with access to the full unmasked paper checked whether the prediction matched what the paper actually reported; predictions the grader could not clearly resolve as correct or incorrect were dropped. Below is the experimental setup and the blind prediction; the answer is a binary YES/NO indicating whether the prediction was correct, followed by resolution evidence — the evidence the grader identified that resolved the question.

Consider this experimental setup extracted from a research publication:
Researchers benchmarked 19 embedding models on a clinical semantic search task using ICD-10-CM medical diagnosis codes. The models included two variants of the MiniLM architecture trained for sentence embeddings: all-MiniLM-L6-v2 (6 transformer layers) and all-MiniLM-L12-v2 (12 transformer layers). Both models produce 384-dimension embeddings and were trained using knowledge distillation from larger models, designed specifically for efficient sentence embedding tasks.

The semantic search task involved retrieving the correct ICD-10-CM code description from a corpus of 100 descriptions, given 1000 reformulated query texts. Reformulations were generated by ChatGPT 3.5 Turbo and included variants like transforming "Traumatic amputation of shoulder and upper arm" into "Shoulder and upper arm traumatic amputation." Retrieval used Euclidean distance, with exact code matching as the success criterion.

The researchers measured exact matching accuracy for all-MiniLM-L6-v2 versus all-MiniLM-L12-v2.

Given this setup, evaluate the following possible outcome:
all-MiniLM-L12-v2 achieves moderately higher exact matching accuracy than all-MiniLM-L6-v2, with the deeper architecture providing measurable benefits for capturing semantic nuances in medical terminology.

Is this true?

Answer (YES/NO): NO